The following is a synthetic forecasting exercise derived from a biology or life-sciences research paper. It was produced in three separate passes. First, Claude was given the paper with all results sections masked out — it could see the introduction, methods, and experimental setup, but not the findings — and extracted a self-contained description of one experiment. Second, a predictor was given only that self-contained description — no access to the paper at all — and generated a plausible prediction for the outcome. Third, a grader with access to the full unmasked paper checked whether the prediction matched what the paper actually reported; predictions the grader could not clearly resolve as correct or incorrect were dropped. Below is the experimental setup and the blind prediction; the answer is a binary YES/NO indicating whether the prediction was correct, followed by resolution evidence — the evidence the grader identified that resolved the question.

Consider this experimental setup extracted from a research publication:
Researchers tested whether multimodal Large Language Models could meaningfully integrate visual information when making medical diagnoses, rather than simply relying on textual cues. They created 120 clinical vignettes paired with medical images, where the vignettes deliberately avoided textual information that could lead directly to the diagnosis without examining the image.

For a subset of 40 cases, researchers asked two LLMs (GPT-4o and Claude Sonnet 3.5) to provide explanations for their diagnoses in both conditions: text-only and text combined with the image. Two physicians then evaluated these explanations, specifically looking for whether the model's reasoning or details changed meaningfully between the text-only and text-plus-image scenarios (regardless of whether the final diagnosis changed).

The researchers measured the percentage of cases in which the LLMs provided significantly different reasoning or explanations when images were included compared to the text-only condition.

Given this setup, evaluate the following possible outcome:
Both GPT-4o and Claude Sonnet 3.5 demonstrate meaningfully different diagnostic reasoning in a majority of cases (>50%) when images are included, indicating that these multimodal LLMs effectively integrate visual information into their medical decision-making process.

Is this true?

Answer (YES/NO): NO